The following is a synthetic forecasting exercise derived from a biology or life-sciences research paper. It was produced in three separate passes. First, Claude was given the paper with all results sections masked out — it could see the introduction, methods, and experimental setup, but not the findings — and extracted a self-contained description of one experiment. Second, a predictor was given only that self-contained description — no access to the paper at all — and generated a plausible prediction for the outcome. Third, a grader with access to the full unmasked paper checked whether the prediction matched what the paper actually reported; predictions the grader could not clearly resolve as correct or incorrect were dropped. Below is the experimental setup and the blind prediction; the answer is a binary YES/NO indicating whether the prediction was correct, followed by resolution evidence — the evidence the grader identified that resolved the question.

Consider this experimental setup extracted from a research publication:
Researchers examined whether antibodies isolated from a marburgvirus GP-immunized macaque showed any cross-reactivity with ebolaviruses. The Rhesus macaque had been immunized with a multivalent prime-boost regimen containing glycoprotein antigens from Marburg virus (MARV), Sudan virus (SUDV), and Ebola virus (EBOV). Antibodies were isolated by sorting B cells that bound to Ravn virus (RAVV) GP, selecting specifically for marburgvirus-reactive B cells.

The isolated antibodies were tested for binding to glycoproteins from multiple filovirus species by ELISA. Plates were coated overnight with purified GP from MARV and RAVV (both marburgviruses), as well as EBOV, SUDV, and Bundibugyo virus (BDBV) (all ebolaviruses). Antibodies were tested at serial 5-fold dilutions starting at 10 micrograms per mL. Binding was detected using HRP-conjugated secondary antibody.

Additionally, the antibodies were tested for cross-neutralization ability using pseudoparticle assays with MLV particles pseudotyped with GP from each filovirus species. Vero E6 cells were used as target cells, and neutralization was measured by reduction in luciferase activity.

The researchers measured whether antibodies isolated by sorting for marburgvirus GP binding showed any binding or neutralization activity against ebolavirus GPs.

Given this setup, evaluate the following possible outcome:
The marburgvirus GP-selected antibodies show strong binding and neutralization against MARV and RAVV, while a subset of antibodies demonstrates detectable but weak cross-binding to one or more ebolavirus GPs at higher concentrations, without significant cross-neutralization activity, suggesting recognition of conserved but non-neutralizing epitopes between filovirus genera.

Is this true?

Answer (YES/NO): NO